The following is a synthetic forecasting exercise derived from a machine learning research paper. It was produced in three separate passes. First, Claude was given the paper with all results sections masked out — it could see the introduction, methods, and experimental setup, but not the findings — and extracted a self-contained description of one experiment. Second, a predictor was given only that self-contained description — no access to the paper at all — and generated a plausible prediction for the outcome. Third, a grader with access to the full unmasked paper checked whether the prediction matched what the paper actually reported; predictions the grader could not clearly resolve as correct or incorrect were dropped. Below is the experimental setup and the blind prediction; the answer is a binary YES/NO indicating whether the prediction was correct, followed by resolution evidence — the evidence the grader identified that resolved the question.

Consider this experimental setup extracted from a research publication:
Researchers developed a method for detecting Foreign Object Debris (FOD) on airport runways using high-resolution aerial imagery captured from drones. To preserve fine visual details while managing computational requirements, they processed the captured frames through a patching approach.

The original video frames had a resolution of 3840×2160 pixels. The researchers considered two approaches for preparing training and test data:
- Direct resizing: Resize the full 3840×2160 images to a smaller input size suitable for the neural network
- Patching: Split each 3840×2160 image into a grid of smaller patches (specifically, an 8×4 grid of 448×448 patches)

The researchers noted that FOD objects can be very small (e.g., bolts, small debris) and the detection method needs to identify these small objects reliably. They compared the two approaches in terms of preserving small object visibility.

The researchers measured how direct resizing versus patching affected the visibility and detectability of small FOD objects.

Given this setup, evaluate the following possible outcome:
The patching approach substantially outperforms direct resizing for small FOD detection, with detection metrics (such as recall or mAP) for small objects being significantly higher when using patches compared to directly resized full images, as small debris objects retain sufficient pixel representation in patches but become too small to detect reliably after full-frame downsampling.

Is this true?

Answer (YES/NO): NO